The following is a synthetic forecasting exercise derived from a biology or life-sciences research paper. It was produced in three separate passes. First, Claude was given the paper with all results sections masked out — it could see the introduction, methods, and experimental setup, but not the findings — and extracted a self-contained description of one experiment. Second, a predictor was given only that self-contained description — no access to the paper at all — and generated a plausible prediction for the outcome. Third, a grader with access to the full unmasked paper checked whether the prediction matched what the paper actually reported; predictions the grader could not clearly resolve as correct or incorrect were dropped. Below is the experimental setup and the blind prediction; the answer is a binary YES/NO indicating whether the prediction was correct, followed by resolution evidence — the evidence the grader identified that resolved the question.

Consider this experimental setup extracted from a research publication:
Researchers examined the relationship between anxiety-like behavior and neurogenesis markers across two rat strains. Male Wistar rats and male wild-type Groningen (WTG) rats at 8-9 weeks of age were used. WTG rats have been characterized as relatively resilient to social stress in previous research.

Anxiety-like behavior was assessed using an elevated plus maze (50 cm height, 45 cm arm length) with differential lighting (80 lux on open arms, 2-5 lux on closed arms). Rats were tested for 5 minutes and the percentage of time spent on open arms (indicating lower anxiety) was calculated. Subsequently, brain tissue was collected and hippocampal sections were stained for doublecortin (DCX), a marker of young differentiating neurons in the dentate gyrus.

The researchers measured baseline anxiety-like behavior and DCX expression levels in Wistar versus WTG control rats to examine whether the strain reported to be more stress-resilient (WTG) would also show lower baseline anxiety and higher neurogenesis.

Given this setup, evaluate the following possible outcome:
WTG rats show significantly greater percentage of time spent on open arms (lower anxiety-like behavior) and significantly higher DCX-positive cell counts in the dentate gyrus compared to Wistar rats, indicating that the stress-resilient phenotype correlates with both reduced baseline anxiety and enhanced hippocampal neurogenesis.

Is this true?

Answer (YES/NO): NO